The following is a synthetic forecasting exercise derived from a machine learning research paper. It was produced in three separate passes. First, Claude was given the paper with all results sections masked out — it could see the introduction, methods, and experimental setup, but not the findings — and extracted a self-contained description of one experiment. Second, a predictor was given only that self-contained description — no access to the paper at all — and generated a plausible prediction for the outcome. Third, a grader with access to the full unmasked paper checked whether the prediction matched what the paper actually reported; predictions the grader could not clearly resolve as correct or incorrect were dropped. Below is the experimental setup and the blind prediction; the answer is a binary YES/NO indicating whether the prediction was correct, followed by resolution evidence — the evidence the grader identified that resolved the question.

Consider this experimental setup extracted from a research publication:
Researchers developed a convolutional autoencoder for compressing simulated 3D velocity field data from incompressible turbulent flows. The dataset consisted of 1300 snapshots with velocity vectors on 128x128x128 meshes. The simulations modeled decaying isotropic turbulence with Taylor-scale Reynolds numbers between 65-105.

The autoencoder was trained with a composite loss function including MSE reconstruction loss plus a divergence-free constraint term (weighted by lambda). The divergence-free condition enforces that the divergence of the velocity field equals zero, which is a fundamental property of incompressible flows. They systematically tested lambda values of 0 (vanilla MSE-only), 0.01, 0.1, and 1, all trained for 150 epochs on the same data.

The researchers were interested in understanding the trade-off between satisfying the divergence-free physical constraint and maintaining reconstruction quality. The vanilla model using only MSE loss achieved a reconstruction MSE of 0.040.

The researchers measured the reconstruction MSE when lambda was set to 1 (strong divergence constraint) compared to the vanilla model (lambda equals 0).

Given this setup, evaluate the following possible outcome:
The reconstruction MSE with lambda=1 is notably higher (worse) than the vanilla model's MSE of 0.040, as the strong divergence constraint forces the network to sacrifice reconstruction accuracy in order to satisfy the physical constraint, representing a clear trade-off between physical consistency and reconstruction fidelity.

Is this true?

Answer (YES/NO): YES